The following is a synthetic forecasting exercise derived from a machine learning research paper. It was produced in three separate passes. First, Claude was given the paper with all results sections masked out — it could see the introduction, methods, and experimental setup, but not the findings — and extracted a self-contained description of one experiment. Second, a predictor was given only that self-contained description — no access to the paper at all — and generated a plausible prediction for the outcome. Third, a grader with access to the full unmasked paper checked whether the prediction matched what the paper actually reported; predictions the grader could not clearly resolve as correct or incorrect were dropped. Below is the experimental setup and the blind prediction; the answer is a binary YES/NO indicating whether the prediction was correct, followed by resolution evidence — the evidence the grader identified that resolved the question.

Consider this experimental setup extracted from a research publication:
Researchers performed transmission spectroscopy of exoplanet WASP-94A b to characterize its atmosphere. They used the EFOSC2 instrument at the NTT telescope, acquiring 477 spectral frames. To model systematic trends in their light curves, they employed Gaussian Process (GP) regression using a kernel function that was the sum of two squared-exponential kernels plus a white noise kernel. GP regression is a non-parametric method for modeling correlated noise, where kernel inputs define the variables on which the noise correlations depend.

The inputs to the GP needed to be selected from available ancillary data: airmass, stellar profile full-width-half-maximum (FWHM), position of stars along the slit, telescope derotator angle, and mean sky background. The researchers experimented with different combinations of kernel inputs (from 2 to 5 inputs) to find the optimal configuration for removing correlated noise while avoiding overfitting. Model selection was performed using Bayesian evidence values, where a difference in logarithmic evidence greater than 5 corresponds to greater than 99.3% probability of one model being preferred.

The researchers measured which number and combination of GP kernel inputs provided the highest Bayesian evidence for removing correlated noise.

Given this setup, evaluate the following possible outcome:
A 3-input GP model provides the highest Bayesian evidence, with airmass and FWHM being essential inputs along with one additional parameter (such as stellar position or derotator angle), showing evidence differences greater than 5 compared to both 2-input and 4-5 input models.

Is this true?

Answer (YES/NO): NO